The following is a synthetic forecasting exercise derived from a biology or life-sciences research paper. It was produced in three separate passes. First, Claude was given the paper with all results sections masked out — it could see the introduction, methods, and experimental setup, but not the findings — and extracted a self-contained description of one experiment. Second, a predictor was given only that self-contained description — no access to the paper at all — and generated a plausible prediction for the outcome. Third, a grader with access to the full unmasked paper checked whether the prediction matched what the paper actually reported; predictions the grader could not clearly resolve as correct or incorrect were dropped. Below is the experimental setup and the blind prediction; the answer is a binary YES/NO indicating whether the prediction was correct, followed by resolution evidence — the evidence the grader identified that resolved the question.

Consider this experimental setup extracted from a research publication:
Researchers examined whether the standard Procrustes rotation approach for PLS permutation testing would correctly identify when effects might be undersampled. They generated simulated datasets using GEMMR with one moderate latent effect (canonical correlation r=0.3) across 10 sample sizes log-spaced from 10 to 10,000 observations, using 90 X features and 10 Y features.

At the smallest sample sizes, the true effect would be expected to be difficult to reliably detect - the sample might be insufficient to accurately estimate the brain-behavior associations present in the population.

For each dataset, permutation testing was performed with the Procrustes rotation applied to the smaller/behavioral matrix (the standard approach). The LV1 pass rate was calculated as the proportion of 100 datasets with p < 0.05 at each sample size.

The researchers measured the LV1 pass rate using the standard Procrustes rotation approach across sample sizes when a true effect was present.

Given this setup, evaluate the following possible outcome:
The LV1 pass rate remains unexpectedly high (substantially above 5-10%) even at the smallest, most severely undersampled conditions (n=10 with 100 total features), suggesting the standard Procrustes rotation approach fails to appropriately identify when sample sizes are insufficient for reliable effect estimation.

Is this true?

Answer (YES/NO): YES